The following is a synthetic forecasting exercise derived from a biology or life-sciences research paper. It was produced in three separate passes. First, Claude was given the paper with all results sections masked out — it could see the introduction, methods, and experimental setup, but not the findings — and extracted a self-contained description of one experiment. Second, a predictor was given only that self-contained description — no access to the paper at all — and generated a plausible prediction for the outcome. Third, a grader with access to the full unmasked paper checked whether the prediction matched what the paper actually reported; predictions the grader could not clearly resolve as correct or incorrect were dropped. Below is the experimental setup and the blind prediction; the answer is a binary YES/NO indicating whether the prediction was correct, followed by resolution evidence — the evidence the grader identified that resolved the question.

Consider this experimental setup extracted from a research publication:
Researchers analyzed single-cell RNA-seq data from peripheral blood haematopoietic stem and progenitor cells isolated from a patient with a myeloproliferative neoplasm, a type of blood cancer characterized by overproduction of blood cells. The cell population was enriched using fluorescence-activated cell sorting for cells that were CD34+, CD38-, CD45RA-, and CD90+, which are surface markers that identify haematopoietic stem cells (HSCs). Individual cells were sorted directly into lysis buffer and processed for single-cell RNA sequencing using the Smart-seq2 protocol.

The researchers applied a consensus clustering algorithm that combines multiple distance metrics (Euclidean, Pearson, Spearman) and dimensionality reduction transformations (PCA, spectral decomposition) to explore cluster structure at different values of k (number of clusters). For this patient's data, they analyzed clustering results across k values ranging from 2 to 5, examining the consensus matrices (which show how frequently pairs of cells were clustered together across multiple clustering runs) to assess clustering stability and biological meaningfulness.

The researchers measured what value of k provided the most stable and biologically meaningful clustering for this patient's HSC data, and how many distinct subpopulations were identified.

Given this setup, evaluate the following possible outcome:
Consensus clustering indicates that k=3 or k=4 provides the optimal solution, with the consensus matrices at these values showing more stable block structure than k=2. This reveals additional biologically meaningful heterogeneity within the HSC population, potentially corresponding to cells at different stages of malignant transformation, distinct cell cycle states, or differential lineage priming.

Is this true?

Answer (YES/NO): NO